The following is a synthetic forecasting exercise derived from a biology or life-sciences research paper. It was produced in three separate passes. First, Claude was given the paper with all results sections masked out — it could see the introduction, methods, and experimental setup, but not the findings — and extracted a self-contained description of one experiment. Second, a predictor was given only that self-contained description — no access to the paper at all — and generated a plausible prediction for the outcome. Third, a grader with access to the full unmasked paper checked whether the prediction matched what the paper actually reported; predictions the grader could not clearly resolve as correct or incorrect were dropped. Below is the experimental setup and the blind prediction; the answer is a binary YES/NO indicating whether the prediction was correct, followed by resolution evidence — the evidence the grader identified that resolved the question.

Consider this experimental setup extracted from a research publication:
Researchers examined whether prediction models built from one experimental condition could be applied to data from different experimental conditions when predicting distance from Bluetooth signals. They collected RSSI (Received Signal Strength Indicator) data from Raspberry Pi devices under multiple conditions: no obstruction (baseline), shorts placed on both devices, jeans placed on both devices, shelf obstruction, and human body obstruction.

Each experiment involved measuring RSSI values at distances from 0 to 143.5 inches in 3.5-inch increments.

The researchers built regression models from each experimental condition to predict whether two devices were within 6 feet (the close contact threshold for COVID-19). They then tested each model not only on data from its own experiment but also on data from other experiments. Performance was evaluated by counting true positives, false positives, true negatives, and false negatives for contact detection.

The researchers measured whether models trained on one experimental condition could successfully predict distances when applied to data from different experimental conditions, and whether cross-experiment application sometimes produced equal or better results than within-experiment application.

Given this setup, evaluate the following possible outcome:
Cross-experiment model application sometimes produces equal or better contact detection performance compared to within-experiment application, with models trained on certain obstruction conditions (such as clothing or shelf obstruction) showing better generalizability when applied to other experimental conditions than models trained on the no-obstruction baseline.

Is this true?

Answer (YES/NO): NO